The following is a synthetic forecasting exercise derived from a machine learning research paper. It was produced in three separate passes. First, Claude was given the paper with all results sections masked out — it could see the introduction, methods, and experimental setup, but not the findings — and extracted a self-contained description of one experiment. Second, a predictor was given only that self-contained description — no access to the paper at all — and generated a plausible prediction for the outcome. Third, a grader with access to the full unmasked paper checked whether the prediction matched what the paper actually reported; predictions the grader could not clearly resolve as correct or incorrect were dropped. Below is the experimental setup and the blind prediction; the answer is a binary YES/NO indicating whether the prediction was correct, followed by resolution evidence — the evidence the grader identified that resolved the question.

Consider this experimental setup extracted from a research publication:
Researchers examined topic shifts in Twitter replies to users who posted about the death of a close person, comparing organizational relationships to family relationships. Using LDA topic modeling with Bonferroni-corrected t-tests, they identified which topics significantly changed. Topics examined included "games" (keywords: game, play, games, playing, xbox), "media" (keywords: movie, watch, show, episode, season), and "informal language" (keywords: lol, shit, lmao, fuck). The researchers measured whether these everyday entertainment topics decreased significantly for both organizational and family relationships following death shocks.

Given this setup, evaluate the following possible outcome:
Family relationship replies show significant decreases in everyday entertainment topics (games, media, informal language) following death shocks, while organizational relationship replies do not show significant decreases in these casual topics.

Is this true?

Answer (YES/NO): NO